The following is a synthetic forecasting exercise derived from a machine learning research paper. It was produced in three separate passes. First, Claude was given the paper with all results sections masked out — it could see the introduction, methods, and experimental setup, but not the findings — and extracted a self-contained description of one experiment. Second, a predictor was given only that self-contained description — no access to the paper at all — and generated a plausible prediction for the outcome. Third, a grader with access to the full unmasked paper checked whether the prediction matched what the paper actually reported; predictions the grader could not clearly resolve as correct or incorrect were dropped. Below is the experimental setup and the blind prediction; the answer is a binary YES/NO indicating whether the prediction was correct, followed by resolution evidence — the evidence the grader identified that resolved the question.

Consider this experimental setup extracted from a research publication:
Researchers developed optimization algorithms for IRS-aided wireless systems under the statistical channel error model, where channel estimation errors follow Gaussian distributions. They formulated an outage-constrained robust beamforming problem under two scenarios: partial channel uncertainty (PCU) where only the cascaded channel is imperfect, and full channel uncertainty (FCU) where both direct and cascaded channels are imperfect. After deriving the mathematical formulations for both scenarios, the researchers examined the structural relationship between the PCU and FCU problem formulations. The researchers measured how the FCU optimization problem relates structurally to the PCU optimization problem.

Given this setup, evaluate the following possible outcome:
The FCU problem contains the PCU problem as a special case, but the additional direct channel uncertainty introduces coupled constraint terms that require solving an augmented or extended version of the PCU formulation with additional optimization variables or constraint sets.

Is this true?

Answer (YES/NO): NO